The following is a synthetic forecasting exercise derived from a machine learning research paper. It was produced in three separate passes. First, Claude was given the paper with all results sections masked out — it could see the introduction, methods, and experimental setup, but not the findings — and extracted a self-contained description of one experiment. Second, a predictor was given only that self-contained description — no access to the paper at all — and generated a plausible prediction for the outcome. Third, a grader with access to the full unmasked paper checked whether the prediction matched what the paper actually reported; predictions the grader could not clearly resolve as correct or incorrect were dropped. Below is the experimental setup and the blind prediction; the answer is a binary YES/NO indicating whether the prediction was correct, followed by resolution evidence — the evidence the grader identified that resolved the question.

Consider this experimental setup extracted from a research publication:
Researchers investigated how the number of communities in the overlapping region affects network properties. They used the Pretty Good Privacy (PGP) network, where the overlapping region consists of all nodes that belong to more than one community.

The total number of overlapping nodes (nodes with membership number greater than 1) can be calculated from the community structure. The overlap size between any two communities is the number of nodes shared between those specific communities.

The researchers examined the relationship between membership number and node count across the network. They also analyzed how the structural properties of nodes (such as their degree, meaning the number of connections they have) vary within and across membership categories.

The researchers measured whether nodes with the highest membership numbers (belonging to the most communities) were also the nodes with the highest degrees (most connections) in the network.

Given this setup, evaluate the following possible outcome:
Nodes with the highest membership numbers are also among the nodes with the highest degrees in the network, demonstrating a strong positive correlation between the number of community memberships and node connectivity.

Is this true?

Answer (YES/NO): NO